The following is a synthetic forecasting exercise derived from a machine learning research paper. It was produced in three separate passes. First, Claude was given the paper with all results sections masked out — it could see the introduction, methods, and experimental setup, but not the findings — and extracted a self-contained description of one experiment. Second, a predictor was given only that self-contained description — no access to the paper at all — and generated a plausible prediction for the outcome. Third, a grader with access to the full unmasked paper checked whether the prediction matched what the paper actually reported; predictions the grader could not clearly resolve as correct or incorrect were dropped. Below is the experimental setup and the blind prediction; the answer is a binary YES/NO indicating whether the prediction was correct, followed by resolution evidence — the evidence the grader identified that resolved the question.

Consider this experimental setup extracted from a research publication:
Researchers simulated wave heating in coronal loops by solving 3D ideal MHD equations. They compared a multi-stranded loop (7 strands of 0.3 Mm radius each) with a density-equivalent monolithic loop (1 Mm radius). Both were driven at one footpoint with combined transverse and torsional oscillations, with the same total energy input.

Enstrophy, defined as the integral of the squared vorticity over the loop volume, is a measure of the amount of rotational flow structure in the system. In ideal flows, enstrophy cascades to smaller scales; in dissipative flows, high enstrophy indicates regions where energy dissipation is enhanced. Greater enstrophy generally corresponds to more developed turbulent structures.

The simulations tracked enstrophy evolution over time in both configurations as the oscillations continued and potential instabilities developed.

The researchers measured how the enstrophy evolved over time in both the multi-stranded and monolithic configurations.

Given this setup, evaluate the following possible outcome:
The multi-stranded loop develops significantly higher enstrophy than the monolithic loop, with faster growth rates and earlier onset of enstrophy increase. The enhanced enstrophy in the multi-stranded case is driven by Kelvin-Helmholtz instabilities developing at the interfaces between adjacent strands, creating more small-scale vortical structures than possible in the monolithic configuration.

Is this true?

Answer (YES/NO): NO